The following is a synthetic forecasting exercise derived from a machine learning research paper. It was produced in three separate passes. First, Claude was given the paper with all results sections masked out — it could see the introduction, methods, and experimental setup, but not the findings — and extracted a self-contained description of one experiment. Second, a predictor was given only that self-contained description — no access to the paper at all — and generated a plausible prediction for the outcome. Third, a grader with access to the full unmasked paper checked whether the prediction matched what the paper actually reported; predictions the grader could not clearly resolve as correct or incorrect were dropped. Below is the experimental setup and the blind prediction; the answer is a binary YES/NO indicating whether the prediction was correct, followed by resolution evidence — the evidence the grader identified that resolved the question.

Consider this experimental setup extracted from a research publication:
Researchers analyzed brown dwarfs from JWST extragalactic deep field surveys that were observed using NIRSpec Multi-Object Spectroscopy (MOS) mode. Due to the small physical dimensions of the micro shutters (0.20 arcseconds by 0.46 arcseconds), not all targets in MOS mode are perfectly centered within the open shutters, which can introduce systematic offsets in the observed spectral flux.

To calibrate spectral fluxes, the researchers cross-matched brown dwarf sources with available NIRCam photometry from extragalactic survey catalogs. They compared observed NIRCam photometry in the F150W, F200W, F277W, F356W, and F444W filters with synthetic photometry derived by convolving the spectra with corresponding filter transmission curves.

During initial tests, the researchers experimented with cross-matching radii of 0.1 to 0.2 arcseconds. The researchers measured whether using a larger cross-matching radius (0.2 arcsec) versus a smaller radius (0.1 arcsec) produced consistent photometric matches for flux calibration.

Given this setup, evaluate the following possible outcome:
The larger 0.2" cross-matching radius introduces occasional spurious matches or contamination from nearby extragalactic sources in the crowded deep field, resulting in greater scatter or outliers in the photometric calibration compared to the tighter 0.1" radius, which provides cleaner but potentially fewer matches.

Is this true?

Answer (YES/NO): YES